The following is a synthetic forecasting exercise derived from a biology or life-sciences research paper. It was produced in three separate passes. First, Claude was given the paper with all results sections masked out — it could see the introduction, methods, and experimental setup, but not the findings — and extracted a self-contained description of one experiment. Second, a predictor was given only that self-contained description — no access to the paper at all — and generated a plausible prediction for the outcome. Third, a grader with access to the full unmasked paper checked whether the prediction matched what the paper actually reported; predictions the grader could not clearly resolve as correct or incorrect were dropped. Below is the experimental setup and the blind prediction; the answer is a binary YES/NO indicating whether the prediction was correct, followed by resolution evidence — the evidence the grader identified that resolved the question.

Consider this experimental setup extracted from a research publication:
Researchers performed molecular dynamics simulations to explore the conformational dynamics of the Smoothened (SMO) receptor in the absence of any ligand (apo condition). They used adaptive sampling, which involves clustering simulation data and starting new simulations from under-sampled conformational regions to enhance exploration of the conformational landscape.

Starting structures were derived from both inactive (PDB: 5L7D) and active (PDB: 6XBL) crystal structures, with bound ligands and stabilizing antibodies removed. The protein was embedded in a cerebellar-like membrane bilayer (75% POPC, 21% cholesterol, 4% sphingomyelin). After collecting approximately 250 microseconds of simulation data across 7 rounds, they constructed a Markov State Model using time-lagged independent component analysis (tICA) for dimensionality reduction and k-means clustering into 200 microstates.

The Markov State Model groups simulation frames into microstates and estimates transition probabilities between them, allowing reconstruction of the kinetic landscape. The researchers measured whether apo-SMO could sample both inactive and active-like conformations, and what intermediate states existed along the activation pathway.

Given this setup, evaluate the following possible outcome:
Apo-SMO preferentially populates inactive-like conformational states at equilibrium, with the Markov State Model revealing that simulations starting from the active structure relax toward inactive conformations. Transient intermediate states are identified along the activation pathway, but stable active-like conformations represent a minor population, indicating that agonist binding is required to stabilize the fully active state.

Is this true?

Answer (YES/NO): NO